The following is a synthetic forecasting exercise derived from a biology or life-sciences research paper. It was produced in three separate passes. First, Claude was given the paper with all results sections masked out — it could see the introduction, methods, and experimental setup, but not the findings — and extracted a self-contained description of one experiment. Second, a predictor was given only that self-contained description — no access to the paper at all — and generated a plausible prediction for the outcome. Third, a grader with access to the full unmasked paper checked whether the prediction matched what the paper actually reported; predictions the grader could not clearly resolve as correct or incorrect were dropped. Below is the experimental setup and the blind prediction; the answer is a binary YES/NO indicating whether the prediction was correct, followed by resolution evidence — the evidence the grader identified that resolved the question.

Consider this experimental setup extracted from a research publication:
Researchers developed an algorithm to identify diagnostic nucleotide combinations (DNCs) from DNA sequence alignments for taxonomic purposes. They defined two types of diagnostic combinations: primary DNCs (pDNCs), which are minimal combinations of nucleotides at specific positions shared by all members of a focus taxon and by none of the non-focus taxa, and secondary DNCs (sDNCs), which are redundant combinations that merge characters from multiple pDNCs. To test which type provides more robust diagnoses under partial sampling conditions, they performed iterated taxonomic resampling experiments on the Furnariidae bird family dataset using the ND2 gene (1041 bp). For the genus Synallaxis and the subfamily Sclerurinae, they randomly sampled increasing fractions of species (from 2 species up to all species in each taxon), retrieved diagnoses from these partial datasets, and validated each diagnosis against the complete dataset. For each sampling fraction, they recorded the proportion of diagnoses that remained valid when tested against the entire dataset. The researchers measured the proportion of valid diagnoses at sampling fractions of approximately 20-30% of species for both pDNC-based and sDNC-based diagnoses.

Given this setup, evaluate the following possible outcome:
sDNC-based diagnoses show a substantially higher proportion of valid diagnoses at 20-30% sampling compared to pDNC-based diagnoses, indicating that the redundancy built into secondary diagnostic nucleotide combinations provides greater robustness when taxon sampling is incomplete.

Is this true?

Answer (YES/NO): YES